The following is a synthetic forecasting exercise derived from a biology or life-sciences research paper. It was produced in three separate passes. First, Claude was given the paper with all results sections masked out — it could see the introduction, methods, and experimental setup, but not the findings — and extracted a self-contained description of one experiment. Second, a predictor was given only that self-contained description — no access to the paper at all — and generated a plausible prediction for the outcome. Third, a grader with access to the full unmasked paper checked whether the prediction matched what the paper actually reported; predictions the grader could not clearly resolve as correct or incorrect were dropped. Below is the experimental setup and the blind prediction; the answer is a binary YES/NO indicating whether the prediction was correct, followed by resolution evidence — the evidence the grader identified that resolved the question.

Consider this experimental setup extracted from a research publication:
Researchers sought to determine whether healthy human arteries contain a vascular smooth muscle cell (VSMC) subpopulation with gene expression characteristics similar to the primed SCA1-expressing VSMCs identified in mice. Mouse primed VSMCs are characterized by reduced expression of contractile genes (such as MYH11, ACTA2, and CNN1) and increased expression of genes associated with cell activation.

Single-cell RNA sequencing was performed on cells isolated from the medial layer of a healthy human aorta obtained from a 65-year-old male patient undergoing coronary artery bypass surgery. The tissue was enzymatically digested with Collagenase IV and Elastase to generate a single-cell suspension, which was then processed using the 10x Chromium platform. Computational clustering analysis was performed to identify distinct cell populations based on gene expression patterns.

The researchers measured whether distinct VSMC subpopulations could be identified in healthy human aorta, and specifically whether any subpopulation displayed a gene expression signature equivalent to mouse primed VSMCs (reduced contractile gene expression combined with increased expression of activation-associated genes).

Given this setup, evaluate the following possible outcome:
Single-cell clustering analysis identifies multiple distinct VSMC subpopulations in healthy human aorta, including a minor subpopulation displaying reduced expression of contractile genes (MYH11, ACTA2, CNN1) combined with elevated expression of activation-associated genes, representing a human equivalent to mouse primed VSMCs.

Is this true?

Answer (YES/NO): NO